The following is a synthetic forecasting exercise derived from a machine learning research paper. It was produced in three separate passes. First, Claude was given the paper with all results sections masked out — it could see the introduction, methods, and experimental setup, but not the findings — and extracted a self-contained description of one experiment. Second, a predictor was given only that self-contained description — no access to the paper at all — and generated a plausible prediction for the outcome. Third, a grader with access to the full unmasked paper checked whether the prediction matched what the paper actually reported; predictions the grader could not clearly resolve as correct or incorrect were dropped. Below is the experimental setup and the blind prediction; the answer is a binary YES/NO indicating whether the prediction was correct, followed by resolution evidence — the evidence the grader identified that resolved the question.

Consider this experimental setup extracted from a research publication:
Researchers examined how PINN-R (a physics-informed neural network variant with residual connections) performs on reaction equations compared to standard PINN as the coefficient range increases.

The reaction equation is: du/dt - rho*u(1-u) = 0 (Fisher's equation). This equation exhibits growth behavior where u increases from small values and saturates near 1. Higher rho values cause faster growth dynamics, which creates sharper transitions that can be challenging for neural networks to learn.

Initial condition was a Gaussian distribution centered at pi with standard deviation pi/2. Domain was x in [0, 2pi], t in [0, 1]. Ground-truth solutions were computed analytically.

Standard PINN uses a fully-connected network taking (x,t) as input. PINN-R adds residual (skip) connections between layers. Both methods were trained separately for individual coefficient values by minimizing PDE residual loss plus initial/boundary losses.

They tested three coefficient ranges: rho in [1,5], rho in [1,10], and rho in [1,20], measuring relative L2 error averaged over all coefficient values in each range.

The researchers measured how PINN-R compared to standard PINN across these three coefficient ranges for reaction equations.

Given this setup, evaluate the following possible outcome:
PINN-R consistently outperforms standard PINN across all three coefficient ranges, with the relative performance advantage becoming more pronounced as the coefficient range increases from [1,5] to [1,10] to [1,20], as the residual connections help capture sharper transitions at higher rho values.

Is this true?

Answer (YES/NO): NO